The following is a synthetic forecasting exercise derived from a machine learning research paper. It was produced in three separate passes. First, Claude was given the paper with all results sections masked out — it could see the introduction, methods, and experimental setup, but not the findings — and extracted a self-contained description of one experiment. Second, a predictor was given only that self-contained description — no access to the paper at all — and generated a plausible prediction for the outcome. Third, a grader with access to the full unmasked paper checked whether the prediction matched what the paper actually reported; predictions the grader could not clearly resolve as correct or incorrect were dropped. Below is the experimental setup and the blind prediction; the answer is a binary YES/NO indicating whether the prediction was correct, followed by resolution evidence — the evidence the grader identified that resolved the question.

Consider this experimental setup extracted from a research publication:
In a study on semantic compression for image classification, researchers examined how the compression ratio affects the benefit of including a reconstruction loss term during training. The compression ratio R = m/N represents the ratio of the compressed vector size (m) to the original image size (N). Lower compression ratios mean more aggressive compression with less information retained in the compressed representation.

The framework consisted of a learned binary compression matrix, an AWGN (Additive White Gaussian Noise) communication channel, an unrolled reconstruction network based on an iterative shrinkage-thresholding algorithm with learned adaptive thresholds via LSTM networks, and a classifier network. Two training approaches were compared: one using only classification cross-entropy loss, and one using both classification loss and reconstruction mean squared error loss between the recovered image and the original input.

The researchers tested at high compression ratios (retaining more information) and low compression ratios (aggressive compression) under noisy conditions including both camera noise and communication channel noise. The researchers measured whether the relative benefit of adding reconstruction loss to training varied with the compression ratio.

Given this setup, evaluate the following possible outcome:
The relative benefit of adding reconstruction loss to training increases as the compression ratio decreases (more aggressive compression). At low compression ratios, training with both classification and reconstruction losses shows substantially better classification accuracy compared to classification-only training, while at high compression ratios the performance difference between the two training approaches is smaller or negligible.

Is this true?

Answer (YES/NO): YES